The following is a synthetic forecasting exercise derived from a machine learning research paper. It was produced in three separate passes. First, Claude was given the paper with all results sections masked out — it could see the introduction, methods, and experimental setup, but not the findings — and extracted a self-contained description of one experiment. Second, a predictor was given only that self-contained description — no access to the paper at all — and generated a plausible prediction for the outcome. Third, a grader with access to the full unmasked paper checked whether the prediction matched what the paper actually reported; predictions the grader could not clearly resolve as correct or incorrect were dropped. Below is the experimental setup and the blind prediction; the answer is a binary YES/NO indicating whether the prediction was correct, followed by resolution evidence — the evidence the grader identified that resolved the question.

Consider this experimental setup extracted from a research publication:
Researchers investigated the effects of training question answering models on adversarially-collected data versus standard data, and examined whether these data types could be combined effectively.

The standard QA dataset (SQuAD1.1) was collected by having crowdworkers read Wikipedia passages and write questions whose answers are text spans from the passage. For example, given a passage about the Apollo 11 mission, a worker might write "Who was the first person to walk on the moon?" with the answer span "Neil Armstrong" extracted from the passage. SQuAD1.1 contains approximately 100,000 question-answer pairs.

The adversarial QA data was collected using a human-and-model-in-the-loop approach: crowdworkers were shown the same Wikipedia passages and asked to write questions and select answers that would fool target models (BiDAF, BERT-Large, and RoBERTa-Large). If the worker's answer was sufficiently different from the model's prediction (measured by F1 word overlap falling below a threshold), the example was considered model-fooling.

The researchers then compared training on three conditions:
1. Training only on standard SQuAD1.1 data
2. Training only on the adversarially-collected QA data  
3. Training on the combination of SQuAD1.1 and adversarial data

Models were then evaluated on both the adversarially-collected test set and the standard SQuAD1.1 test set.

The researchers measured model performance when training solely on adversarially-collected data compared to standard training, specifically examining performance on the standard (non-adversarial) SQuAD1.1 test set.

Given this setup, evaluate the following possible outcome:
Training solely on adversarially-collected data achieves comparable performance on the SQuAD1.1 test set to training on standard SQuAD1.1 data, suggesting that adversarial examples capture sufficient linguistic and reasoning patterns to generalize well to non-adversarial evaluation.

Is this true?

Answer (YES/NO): NO